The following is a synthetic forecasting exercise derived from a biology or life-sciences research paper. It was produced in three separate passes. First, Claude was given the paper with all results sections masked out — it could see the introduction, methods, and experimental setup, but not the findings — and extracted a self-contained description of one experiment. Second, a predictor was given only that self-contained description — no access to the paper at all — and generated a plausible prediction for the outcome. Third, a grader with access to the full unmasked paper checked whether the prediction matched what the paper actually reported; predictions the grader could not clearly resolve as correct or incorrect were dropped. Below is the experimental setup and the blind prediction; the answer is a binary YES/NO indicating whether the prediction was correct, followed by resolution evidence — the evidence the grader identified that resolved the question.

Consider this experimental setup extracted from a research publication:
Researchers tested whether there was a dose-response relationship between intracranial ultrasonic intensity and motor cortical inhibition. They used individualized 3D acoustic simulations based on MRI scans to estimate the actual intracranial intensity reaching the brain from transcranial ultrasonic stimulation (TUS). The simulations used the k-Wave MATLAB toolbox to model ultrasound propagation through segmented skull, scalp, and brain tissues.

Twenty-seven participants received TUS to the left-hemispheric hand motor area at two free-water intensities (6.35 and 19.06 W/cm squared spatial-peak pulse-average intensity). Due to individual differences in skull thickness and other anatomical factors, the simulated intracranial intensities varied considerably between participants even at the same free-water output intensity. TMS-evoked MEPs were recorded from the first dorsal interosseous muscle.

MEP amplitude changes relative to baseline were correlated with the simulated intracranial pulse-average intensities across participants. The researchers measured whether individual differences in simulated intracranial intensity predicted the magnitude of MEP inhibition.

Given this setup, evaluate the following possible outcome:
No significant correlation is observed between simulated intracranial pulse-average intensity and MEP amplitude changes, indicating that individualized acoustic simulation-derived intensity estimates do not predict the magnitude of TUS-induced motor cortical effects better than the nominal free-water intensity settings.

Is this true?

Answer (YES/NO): NO